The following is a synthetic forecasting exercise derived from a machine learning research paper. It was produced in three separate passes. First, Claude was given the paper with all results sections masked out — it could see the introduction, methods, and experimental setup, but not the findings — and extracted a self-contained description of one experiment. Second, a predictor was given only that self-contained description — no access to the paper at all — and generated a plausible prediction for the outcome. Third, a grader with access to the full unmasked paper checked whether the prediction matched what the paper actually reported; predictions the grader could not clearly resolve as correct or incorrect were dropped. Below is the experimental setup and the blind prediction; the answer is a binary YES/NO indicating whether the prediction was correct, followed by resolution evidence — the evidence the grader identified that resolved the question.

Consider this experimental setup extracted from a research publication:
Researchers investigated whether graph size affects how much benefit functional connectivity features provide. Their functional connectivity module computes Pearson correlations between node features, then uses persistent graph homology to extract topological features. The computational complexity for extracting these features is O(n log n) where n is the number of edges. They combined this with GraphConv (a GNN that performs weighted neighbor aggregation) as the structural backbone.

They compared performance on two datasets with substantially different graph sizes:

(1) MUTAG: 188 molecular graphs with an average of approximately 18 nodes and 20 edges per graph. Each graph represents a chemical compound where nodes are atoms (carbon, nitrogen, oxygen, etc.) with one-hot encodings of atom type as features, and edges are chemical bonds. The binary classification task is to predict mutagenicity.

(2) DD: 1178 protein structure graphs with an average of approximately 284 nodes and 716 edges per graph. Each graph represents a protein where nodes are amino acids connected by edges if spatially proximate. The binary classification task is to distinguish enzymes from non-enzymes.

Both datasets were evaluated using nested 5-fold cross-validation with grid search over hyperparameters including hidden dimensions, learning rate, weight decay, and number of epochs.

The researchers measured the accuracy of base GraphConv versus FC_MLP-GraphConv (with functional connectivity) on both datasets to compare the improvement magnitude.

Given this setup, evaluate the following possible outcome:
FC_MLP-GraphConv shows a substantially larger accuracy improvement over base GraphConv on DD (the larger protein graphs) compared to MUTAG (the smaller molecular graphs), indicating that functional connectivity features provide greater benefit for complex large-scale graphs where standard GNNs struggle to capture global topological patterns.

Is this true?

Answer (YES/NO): YES